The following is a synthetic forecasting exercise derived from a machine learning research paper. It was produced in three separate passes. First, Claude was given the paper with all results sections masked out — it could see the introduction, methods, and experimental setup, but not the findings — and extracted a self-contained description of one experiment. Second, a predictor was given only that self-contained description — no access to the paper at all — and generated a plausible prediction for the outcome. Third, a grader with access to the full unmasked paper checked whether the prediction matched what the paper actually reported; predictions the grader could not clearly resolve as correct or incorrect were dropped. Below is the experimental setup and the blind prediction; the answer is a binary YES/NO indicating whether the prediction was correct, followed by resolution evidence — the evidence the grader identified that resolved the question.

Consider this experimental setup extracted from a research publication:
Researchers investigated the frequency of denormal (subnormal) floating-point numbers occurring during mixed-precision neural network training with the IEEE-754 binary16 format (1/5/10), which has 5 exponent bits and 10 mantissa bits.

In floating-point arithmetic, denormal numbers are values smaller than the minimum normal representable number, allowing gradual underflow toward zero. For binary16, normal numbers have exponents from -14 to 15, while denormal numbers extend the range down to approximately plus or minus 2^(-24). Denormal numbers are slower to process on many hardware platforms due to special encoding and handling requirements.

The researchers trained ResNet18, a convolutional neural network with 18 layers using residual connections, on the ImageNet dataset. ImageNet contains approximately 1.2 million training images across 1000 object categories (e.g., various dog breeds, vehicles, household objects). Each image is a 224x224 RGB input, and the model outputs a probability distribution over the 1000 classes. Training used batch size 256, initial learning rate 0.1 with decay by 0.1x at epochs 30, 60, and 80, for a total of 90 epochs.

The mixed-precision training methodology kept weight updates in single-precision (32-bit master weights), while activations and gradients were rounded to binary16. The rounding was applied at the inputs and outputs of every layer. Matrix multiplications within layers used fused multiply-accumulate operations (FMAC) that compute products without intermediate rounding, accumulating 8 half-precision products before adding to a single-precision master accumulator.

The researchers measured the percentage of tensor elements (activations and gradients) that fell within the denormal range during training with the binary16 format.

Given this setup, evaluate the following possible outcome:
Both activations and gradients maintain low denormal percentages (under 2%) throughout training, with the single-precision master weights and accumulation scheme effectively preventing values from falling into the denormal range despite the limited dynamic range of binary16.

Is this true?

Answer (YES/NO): NO